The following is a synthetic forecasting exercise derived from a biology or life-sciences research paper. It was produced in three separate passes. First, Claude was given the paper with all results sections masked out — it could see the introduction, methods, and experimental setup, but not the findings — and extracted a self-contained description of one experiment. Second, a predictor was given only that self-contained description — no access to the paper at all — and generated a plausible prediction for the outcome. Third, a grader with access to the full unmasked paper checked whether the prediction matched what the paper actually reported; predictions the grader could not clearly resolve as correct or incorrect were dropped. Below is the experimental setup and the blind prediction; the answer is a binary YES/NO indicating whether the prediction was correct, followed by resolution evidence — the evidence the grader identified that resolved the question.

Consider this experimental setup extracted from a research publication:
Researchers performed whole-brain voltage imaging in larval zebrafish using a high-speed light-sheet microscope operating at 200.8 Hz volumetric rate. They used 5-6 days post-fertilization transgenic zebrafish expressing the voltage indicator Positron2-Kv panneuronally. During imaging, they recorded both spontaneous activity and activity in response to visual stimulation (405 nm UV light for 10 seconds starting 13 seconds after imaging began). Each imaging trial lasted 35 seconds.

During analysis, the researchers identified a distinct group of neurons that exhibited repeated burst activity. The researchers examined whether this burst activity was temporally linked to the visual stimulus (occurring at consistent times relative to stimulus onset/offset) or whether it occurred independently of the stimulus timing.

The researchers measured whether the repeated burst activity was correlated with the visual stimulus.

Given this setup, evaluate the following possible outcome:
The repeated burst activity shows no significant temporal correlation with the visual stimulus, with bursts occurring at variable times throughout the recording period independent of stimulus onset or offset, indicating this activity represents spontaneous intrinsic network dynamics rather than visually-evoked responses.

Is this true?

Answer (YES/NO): YES